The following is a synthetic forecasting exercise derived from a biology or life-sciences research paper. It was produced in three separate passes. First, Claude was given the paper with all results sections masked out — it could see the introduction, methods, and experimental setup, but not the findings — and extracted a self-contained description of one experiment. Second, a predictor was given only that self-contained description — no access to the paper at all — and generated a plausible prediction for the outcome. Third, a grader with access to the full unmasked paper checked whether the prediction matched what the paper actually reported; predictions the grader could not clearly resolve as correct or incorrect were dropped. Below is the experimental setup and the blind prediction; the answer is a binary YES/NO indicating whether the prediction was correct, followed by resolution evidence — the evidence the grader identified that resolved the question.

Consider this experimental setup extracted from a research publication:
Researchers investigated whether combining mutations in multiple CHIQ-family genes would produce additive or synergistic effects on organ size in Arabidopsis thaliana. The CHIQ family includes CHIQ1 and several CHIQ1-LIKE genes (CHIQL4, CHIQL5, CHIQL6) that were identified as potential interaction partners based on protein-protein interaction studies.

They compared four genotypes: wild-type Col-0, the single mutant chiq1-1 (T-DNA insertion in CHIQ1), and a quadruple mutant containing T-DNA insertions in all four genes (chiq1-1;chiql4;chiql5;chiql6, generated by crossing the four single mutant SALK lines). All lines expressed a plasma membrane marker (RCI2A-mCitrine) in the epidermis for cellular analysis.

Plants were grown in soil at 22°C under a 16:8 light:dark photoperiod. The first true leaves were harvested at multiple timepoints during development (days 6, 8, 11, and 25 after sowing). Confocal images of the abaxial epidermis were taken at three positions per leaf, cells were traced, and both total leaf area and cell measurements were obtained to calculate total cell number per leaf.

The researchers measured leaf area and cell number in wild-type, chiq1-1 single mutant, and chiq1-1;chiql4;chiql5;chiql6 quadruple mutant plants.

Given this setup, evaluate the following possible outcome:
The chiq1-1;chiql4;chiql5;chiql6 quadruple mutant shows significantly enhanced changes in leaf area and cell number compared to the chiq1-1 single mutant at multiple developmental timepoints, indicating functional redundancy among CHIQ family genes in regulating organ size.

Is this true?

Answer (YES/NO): NO